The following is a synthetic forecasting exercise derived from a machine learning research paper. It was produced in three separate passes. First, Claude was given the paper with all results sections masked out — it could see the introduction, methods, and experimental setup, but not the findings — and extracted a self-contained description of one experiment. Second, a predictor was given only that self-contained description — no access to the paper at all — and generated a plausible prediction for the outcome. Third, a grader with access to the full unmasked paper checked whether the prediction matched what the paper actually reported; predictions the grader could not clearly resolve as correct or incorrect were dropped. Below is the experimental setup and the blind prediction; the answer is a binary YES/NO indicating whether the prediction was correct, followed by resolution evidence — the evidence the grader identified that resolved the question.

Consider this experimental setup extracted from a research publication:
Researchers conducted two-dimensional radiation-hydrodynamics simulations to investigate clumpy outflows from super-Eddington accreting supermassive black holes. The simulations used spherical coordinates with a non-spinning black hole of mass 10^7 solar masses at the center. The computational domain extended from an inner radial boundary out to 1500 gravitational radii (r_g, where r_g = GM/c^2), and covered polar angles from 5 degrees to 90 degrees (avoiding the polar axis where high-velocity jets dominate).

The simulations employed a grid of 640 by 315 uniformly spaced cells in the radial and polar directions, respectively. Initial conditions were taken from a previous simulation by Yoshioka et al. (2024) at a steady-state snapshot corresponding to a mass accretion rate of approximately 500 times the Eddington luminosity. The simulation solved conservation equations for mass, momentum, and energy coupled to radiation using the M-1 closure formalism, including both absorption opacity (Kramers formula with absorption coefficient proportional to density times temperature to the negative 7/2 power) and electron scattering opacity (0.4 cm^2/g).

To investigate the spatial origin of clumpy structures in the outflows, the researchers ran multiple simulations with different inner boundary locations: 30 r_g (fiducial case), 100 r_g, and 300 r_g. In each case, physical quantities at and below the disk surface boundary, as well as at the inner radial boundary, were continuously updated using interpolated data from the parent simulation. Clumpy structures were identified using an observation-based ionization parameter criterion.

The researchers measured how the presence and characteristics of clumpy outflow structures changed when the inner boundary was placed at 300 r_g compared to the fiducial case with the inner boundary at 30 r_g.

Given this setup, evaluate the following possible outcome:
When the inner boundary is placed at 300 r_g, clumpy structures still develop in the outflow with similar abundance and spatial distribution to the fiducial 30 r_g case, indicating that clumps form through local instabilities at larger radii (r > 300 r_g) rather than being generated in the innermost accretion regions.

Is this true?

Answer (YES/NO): NO